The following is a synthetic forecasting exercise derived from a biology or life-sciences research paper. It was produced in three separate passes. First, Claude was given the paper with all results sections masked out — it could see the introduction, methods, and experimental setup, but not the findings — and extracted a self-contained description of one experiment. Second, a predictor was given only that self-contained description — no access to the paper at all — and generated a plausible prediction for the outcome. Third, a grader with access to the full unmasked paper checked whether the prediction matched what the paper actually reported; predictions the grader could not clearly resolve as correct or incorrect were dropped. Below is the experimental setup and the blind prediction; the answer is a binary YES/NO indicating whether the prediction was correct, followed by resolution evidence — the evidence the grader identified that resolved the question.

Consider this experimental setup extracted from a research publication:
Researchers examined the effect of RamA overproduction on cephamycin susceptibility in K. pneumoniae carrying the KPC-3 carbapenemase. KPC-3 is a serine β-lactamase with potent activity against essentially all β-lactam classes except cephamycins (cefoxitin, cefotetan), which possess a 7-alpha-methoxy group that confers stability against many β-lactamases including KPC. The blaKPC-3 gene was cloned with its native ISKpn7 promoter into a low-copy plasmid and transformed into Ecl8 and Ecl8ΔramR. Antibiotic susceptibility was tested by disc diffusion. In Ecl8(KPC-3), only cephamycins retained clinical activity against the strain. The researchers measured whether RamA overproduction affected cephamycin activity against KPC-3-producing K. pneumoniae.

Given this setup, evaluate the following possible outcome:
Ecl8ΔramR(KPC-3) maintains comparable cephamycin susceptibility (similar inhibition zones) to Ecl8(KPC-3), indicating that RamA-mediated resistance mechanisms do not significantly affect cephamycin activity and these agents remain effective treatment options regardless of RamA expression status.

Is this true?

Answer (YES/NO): NO